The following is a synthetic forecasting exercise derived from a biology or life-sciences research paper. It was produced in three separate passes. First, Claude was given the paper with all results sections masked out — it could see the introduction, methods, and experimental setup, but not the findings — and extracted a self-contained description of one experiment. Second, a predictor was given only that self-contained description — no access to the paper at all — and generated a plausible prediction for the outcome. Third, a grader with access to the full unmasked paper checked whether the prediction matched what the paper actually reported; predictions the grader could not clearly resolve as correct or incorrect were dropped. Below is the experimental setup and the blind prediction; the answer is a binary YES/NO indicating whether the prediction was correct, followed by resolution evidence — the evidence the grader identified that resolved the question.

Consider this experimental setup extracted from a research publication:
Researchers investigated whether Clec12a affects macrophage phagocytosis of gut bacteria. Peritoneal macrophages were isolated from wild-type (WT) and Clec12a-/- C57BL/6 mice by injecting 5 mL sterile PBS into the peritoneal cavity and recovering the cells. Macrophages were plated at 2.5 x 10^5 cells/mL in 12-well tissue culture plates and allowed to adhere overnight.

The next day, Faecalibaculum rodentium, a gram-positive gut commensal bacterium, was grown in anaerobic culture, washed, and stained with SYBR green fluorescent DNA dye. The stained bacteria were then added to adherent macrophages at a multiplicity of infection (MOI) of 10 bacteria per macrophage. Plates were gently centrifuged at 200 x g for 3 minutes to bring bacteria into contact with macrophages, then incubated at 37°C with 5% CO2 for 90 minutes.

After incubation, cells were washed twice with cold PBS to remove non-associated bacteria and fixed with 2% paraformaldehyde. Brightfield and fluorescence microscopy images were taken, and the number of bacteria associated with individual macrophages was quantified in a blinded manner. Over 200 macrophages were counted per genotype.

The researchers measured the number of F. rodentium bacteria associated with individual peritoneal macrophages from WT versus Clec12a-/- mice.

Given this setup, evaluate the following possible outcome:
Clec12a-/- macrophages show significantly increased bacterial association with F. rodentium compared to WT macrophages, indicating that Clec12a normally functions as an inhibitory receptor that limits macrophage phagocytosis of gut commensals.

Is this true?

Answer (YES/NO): NO